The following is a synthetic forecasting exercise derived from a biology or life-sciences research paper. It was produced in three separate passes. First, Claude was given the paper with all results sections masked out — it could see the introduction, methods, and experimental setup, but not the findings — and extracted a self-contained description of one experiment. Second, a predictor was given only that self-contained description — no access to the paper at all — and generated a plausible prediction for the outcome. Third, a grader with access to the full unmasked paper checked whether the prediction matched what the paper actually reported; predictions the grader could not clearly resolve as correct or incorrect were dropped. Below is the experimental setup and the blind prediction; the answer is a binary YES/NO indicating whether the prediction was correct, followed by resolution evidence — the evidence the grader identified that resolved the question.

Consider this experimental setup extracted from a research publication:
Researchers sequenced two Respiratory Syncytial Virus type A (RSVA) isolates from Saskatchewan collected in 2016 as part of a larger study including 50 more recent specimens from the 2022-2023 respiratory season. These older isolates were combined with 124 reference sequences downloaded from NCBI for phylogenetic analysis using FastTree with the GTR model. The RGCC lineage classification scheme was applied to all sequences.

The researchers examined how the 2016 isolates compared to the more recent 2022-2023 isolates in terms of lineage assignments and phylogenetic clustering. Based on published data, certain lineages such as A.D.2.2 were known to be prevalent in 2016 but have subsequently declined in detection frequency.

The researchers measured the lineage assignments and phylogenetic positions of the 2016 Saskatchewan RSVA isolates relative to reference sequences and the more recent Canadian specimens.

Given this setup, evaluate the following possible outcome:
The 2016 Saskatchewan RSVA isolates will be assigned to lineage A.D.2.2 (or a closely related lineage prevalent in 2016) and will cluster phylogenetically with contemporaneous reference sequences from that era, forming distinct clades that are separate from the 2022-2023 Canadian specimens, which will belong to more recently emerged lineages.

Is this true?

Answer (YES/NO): YES